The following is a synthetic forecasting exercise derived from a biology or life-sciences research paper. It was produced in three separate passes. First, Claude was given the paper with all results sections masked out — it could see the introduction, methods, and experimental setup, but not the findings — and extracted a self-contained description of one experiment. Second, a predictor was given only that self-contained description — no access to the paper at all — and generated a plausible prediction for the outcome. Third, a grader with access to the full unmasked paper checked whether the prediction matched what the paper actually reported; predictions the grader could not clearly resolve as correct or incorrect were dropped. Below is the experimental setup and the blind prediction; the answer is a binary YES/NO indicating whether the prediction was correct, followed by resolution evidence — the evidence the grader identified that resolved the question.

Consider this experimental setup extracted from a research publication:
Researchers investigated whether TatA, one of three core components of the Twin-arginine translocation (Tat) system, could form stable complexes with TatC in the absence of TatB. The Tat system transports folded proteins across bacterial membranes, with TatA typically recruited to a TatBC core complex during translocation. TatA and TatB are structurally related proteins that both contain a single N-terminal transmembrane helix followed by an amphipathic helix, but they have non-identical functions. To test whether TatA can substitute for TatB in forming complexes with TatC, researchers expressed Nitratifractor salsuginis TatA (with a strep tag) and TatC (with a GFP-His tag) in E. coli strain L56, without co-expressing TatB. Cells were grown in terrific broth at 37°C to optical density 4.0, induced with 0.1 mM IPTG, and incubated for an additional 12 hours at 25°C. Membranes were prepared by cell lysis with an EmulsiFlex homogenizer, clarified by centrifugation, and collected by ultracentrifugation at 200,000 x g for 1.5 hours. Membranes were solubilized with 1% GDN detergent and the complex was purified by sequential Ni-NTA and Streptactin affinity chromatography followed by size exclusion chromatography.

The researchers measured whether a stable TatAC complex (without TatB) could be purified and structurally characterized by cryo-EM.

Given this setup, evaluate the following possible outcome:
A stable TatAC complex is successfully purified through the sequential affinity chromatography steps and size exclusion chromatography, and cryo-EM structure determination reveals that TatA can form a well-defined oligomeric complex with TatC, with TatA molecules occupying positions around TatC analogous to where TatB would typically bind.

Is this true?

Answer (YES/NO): YES